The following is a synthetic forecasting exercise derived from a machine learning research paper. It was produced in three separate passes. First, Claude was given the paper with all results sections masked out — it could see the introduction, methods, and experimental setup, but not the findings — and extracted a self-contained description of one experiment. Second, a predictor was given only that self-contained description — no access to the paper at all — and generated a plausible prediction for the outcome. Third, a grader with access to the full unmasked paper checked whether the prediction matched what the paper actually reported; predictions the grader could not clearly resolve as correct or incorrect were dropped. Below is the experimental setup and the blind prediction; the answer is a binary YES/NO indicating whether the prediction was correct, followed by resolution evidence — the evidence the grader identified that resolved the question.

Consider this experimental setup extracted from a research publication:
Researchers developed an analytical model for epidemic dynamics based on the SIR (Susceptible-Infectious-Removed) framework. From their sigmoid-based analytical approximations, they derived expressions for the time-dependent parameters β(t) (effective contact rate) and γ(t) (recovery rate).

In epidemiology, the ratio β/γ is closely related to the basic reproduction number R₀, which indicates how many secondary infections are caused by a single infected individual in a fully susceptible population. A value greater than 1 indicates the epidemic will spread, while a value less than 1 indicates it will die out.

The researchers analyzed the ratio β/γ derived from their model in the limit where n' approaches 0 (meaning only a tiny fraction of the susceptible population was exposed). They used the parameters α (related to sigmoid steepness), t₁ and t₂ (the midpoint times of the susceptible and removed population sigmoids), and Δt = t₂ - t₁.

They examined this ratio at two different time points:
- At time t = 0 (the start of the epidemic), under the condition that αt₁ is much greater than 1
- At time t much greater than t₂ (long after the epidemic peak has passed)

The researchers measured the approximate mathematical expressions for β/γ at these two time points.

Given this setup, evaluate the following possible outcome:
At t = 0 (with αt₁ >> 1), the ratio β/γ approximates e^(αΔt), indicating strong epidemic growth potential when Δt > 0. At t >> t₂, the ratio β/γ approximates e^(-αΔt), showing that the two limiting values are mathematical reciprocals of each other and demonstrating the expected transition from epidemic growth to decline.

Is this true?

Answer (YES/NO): YES